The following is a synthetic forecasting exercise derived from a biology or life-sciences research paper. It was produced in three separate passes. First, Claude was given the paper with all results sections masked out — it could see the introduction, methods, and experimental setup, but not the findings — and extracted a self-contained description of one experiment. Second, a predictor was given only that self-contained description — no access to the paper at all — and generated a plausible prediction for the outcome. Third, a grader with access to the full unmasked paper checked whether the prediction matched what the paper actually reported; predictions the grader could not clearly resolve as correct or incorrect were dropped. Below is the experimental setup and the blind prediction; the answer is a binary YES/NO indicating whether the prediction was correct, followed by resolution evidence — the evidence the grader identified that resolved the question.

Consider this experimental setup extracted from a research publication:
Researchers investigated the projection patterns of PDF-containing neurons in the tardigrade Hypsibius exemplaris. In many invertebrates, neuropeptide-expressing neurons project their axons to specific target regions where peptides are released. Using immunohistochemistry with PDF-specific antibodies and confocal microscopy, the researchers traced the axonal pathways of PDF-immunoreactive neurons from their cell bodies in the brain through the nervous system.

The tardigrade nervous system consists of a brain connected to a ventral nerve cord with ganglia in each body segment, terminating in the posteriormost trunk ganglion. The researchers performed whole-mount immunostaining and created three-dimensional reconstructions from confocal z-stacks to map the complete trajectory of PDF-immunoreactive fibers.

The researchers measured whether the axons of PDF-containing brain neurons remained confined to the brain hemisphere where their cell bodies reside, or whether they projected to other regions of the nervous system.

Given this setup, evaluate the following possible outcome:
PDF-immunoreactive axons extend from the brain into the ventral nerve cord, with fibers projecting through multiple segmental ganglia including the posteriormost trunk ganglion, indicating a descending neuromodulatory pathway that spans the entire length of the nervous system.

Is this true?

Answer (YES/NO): YES